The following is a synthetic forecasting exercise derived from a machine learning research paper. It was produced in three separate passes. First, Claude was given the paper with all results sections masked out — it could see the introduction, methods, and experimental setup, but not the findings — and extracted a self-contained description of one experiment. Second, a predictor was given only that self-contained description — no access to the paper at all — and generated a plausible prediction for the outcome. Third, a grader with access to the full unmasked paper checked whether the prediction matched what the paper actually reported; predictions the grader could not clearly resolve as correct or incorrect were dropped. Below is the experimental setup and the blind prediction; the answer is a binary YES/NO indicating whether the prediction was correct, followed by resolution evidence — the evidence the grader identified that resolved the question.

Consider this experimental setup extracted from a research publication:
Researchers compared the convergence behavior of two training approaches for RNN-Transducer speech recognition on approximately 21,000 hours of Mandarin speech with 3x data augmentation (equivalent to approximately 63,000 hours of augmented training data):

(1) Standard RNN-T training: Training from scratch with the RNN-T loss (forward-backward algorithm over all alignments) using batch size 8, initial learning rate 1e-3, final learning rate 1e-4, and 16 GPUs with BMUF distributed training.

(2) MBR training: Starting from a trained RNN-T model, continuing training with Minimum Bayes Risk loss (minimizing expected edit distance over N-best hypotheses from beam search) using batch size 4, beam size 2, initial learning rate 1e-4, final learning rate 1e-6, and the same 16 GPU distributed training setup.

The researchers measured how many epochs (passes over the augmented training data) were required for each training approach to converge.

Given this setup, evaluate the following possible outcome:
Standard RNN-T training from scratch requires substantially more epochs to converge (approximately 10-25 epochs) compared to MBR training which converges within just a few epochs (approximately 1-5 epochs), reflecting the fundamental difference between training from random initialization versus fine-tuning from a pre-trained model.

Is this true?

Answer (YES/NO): NO